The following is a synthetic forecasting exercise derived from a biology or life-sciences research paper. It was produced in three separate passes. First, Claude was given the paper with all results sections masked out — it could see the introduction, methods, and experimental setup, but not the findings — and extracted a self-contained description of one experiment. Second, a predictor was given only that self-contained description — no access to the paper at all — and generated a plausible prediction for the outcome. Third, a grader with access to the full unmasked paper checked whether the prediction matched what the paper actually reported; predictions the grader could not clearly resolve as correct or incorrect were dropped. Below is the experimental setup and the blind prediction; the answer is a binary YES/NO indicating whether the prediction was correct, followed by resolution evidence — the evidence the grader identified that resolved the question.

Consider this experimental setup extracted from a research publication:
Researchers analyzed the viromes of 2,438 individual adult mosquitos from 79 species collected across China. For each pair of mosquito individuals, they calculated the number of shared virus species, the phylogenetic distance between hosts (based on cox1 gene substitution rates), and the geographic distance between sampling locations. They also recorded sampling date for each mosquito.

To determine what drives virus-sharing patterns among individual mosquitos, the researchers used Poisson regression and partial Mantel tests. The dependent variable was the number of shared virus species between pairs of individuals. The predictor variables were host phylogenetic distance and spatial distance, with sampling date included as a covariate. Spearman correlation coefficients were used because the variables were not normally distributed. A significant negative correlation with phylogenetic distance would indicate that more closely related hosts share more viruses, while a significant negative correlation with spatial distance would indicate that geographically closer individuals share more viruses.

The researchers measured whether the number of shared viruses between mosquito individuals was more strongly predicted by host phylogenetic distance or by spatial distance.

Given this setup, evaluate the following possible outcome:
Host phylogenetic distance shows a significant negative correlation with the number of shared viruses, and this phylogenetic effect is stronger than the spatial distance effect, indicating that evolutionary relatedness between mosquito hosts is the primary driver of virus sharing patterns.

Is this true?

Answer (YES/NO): YES